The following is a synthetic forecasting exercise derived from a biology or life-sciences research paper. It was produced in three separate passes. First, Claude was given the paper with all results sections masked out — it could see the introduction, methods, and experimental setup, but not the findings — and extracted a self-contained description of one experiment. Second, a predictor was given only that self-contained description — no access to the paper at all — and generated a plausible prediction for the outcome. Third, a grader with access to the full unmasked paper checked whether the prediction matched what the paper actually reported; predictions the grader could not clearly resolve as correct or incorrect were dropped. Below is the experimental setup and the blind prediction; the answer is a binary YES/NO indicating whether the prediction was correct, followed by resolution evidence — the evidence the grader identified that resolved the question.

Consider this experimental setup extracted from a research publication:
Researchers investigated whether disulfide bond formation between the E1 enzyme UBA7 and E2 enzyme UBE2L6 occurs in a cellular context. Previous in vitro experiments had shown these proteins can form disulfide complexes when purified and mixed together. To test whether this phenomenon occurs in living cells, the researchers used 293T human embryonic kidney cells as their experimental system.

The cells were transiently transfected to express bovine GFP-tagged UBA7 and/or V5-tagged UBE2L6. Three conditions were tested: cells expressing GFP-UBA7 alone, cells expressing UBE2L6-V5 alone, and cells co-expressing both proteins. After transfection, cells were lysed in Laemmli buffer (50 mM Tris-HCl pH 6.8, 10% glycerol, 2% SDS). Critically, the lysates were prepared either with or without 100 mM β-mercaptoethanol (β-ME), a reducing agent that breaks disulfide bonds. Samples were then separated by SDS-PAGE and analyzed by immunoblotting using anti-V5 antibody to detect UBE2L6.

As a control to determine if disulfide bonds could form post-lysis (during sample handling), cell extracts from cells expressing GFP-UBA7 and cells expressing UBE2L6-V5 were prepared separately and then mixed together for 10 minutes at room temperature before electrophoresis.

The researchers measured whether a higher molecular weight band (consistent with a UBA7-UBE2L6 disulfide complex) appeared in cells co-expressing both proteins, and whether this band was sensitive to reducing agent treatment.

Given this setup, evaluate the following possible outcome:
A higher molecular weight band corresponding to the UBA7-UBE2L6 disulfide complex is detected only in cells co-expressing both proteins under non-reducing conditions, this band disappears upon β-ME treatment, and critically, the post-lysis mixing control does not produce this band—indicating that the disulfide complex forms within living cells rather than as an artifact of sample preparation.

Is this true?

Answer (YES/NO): YES